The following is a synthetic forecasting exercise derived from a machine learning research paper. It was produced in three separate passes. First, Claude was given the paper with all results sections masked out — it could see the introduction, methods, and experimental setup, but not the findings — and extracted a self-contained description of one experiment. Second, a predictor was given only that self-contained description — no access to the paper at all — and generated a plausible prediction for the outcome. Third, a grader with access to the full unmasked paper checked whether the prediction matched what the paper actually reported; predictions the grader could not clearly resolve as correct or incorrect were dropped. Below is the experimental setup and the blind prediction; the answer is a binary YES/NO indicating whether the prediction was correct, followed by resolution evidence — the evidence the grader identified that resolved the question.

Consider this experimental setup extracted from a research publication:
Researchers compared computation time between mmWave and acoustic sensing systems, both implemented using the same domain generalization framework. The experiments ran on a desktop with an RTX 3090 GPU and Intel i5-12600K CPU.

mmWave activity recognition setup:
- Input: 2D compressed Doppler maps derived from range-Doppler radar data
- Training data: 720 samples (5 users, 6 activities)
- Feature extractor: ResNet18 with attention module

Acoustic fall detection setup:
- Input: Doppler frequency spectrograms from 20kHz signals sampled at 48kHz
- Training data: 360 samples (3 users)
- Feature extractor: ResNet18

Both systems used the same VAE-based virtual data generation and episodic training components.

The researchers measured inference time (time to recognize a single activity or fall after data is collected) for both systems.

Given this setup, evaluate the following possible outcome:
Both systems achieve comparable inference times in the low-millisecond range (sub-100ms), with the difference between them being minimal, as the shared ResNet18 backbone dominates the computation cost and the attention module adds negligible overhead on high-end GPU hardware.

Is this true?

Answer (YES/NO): NO